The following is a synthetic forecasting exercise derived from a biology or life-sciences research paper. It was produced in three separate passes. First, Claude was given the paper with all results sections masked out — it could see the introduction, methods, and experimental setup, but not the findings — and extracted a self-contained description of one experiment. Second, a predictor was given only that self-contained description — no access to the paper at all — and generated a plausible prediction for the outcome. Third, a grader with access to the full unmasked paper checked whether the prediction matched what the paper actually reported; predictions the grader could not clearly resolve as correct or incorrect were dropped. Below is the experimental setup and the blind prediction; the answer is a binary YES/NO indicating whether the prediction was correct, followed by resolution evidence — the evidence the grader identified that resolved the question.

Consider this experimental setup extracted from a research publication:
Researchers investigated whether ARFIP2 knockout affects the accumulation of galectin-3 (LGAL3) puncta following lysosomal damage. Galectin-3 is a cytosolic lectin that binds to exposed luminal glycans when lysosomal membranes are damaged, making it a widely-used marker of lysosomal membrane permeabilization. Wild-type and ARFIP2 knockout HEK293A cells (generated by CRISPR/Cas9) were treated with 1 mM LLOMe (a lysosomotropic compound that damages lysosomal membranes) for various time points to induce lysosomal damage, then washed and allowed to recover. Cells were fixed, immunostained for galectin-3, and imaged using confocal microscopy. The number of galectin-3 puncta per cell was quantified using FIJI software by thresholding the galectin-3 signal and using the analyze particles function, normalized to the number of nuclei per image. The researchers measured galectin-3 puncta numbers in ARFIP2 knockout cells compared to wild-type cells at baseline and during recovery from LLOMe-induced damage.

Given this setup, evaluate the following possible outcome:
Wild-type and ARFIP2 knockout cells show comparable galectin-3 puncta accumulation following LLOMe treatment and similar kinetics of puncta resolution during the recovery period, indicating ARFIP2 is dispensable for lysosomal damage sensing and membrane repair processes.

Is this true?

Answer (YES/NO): NO